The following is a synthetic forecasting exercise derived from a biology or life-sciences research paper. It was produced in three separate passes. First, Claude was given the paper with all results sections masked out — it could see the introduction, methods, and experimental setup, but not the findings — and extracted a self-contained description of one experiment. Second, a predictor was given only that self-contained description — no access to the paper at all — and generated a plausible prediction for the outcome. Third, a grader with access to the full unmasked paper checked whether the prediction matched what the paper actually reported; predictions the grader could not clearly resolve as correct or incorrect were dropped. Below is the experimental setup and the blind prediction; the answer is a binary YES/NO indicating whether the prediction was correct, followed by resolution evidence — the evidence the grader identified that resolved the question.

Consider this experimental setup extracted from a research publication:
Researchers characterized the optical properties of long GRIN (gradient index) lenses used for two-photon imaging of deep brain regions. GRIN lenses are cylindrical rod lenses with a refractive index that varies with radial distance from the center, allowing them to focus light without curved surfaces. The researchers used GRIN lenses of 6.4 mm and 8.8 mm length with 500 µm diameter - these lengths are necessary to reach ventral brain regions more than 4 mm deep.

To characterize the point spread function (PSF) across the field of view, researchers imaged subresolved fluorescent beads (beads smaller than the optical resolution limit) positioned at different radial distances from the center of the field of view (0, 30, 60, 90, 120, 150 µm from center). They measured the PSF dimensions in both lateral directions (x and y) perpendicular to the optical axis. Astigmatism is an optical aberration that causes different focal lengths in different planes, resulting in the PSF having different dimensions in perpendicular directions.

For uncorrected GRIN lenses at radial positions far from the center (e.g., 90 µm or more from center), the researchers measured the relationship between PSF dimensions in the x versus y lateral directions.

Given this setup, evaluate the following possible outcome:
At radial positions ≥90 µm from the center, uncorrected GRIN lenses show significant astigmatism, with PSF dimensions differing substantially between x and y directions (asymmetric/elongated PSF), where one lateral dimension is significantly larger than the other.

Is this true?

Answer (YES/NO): YES